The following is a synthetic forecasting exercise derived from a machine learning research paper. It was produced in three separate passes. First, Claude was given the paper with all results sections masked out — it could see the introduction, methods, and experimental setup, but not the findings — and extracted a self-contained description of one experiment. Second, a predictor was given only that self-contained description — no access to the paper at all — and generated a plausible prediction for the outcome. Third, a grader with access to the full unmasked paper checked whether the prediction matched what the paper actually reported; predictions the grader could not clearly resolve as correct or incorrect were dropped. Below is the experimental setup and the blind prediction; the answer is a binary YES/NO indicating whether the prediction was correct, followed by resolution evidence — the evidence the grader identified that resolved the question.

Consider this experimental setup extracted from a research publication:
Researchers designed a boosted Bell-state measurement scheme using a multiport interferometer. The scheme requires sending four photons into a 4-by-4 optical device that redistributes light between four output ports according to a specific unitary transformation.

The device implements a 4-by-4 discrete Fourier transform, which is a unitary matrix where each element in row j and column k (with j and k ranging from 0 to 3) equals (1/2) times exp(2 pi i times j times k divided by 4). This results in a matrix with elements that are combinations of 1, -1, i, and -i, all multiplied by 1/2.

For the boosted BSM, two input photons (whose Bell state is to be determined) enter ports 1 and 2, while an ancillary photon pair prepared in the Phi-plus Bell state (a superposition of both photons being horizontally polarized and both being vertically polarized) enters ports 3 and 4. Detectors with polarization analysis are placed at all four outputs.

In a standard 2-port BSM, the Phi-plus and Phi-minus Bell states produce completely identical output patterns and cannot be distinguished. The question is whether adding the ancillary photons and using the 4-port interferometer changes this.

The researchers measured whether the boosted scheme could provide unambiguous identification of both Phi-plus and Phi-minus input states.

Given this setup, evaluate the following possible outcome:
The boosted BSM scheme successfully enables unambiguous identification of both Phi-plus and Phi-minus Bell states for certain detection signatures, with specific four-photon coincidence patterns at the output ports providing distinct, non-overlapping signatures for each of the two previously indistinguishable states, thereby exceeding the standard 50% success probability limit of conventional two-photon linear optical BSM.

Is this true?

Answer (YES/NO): YES